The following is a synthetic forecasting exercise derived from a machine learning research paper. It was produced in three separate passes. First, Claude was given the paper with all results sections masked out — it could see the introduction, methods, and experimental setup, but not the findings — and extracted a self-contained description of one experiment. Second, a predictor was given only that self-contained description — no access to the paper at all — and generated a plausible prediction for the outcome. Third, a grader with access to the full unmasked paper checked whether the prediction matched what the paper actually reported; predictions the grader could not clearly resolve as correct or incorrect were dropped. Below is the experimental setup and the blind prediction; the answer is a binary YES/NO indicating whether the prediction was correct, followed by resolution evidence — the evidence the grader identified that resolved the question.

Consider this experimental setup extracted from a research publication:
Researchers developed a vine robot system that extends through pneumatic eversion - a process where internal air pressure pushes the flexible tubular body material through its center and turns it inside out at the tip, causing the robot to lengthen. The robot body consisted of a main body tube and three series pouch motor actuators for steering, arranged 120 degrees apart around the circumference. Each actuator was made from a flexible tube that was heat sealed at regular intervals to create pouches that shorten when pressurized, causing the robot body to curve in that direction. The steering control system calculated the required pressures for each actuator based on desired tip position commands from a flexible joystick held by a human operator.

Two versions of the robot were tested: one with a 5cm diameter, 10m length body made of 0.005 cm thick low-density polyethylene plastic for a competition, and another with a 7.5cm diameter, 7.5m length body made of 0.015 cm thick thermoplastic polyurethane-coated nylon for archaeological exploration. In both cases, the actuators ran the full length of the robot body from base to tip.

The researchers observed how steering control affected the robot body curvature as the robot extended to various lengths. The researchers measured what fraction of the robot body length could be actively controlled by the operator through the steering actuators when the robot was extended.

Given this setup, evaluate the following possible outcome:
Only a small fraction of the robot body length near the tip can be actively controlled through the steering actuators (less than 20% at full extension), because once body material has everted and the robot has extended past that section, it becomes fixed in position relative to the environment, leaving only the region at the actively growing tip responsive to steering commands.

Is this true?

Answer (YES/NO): NO